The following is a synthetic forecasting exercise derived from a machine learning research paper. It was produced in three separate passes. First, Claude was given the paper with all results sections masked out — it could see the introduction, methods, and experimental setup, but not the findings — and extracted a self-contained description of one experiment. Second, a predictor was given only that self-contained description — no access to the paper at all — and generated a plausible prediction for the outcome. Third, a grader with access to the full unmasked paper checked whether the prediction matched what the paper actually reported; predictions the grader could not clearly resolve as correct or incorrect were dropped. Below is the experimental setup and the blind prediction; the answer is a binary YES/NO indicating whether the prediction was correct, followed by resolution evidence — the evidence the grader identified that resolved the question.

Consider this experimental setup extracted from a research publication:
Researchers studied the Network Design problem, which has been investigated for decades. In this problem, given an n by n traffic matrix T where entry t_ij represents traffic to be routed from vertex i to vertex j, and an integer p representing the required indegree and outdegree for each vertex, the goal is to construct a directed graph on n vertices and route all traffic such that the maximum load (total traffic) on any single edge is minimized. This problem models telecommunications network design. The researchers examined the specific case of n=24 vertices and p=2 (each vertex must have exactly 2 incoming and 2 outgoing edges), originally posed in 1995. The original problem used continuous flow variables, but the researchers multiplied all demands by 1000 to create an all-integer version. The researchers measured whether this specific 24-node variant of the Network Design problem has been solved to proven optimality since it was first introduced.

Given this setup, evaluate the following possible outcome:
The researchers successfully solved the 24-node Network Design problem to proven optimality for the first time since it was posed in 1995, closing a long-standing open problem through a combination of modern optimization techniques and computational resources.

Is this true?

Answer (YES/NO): NO